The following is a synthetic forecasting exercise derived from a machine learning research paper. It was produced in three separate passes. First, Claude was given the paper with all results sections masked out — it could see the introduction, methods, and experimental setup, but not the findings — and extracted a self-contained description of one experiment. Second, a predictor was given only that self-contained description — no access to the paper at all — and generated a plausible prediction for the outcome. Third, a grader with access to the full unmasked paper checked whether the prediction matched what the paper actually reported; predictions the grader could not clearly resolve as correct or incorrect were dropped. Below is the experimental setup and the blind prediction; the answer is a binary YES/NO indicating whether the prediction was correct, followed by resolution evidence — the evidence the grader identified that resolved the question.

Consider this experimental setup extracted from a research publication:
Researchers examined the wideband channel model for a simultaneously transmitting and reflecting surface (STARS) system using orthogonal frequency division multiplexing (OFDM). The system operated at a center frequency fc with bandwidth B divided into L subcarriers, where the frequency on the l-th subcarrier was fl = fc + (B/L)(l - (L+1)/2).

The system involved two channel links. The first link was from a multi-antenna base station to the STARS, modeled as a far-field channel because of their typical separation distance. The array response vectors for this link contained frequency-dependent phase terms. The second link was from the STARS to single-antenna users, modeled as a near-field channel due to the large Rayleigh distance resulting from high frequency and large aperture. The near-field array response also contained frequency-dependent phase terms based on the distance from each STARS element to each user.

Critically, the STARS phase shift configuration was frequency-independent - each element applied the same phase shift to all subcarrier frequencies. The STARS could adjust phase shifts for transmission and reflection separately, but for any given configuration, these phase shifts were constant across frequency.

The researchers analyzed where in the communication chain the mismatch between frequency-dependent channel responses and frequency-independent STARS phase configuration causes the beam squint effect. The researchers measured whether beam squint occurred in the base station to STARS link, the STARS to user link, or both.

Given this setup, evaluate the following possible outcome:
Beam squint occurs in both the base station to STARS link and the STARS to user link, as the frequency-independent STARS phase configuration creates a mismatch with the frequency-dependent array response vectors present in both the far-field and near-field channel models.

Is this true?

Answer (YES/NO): YES